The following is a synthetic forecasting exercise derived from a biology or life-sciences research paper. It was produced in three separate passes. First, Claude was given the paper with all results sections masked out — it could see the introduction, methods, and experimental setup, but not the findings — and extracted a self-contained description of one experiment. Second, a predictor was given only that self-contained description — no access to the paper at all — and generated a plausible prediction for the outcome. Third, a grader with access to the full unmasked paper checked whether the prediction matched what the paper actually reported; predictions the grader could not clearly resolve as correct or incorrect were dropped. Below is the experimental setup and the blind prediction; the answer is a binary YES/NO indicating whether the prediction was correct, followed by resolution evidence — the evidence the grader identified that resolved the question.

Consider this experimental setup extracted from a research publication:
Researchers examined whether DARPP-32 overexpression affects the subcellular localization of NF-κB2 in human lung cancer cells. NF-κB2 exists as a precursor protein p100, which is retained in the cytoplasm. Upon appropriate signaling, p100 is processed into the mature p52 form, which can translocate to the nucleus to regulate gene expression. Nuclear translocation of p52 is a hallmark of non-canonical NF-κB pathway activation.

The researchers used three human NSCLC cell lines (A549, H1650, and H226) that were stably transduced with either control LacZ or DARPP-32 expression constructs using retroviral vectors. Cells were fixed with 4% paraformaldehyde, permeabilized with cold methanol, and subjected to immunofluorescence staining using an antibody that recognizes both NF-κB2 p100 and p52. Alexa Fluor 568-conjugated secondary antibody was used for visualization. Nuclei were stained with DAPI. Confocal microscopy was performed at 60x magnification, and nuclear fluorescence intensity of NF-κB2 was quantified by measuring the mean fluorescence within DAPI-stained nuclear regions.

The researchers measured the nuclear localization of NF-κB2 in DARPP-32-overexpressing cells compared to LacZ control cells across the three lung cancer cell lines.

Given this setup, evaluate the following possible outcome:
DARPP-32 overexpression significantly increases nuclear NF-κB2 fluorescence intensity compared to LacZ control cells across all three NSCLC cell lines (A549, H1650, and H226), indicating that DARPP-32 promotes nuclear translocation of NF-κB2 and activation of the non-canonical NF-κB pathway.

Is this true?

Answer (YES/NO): NO